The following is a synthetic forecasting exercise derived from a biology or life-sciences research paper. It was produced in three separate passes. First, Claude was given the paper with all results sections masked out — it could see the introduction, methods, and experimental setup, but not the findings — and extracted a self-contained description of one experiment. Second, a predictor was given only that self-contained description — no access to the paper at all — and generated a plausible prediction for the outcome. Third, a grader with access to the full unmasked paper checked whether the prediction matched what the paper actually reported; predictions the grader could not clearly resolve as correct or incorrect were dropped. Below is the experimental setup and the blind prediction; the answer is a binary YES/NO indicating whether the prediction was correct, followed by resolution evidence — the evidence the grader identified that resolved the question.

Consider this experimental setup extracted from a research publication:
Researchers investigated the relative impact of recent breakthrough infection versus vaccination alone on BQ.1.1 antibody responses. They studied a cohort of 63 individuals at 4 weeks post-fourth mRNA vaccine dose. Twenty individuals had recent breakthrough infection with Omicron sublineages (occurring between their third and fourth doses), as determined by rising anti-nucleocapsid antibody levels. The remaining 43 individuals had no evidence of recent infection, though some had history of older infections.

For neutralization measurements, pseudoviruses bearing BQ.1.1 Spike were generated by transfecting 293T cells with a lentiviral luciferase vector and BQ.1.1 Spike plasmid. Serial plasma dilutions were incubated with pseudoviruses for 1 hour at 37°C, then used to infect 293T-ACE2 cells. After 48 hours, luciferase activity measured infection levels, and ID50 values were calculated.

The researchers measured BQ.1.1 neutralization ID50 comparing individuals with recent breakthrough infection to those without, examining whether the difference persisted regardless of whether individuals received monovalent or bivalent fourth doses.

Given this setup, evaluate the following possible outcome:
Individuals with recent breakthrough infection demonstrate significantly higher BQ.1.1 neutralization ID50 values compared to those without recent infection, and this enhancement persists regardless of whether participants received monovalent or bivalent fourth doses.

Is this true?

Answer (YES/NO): YES